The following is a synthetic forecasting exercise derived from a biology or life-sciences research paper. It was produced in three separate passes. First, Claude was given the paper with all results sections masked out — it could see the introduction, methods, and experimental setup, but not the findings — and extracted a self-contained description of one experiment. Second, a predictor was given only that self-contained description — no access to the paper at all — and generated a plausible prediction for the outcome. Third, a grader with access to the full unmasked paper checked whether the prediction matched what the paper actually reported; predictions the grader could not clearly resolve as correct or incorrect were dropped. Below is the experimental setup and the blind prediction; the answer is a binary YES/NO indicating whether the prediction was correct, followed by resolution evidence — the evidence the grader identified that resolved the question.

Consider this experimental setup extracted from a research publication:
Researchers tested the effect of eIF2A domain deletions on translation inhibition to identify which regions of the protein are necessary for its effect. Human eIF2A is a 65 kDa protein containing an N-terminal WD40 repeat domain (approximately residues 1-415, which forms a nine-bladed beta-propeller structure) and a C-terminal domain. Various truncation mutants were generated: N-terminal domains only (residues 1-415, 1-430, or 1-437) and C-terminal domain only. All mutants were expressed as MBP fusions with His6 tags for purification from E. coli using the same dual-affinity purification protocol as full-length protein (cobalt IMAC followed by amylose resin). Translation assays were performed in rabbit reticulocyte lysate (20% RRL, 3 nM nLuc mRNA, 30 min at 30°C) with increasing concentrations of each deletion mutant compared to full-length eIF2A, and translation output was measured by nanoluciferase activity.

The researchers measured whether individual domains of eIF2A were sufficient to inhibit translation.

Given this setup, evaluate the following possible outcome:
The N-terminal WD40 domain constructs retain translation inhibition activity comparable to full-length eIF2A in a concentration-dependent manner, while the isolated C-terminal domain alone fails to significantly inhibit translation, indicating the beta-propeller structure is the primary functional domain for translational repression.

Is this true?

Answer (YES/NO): NO